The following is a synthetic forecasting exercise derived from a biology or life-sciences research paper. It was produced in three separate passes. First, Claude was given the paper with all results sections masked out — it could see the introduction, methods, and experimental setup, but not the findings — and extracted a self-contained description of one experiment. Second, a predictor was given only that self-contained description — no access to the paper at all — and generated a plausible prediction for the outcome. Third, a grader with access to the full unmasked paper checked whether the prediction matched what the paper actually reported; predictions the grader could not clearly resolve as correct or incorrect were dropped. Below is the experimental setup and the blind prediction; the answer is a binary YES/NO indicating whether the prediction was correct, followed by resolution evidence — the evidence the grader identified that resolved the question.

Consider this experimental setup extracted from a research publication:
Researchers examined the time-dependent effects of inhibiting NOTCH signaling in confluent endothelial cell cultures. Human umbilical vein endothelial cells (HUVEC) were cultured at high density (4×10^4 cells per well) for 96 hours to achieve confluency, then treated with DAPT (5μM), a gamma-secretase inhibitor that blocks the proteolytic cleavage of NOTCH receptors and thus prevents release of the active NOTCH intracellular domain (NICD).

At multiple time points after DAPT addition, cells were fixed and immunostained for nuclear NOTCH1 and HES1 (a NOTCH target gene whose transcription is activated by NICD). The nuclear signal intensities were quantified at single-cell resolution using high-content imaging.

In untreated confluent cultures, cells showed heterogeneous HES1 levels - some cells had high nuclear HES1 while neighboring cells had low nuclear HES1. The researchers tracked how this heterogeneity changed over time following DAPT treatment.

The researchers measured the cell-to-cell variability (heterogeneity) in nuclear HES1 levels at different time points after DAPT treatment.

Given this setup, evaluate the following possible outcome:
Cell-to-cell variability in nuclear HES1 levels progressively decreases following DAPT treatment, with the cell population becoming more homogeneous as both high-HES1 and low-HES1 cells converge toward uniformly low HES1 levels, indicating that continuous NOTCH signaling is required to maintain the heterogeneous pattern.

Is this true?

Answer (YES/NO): NO